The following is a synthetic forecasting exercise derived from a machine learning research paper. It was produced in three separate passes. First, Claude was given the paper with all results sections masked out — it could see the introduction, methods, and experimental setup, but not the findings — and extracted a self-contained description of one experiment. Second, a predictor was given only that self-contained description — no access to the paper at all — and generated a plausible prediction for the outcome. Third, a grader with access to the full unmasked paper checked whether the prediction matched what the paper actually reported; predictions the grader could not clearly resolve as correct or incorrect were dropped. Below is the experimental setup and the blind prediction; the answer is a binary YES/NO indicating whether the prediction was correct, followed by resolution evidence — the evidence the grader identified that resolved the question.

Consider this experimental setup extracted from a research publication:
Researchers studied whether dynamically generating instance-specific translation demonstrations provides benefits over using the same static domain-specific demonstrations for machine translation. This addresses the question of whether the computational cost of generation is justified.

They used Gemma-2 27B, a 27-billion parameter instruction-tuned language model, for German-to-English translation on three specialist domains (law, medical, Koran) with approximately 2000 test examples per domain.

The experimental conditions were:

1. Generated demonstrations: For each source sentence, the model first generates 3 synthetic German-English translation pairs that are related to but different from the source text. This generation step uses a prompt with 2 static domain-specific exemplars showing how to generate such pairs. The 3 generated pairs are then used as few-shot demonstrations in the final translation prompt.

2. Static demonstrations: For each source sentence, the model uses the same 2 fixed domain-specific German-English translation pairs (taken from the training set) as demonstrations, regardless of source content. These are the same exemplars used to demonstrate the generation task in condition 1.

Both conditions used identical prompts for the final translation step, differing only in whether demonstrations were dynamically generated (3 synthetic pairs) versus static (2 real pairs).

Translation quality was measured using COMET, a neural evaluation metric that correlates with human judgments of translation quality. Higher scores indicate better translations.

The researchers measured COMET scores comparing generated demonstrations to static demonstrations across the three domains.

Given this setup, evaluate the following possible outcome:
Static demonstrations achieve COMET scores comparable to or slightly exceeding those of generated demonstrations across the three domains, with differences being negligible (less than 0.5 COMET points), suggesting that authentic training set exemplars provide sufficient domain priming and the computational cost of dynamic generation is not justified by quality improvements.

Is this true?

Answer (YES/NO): YES